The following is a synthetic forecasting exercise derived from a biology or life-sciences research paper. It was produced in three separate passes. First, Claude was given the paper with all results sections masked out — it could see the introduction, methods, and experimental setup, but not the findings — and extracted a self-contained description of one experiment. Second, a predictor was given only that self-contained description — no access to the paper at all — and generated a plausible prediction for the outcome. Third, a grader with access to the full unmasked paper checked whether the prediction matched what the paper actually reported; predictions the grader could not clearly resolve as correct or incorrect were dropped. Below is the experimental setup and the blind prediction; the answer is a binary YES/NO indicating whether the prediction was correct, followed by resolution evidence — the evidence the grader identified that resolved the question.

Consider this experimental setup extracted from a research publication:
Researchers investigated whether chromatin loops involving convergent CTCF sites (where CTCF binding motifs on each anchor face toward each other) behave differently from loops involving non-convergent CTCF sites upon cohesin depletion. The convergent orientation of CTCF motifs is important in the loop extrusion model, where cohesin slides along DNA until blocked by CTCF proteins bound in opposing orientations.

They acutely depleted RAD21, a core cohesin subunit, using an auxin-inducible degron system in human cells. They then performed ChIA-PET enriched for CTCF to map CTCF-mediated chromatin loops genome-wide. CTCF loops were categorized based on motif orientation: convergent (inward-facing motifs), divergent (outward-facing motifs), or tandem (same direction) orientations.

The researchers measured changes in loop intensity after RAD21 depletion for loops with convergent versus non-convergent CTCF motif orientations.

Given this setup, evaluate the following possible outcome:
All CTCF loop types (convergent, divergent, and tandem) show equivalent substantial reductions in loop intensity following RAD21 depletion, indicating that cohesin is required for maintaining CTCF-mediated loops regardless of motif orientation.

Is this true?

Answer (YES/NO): NO